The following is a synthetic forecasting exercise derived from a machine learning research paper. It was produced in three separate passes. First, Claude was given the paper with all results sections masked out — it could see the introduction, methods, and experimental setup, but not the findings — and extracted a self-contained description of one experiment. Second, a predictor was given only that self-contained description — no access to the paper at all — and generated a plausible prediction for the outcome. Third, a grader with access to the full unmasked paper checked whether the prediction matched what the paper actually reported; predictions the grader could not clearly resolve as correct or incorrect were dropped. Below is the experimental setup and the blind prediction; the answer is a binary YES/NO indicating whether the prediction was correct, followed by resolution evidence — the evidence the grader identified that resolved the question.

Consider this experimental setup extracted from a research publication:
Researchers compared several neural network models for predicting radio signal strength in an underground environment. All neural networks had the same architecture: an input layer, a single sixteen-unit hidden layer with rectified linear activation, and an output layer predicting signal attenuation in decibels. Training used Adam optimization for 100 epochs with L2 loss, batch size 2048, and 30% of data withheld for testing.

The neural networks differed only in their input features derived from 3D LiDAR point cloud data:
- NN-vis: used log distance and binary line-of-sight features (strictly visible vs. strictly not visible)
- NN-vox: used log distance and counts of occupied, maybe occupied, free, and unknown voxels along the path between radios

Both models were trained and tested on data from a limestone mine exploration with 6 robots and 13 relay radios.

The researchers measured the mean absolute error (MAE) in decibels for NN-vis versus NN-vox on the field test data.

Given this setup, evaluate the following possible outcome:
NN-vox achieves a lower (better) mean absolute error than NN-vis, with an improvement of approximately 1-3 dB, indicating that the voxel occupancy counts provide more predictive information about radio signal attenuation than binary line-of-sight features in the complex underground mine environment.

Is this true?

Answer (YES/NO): YES